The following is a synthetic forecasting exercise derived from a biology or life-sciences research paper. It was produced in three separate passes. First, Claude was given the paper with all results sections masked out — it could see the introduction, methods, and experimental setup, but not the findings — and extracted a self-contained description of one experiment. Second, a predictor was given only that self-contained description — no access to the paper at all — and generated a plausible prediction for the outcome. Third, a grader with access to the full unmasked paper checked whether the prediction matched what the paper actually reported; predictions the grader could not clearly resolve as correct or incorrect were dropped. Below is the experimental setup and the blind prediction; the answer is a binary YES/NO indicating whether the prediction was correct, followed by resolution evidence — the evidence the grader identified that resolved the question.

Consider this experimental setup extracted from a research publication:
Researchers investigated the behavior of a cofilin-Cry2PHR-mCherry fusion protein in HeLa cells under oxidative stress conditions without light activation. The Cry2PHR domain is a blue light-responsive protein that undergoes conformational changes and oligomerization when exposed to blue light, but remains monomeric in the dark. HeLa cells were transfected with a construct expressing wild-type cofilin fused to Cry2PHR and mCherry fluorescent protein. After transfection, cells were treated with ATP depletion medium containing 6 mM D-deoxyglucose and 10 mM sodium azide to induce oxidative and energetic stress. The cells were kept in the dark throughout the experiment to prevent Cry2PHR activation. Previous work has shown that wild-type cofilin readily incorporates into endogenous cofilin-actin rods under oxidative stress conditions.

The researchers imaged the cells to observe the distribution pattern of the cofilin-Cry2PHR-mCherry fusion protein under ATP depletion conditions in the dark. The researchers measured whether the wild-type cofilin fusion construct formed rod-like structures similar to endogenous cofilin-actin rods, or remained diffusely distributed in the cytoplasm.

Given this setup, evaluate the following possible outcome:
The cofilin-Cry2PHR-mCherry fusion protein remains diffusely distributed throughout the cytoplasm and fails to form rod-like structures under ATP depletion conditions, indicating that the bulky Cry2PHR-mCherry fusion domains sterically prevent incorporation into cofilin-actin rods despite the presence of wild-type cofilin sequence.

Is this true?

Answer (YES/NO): NO